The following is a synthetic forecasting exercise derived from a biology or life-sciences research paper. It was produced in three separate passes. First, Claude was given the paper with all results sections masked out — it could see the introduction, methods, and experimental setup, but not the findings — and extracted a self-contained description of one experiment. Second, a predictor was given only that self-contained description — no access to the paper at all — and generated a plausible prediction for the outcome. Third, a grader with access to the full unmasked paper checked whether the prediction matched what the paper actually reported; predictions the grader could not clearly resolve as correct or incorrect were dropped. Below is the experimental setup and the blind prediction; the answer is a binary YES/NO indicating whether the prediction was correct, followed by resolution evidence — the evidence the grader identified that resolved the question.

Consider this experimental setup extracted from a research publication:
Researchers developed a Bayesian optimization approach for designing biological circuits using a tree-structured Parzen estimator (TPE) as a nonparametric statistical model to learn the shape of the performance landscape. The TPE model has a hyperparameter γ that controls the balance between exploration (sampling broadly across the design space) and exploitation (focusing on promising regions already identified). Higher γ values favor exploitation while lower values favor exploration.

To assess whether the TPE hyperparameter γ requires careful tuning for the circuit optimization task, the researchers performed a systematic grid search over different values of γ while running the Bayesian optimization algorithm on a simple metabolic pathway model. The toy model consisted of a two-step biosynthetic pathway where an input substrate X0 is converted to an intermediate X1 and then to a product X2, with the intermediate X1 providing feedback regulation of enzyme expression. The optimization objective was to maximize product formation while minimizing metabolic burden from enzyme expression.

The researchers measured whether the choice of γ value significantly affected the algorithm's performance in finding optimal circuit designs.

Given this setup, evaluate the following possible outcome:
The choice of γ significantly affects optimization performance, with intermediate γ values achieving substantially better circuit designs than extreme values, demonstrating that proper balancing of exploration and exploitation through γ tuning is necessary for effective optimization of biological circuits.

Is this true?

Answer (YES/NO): NO